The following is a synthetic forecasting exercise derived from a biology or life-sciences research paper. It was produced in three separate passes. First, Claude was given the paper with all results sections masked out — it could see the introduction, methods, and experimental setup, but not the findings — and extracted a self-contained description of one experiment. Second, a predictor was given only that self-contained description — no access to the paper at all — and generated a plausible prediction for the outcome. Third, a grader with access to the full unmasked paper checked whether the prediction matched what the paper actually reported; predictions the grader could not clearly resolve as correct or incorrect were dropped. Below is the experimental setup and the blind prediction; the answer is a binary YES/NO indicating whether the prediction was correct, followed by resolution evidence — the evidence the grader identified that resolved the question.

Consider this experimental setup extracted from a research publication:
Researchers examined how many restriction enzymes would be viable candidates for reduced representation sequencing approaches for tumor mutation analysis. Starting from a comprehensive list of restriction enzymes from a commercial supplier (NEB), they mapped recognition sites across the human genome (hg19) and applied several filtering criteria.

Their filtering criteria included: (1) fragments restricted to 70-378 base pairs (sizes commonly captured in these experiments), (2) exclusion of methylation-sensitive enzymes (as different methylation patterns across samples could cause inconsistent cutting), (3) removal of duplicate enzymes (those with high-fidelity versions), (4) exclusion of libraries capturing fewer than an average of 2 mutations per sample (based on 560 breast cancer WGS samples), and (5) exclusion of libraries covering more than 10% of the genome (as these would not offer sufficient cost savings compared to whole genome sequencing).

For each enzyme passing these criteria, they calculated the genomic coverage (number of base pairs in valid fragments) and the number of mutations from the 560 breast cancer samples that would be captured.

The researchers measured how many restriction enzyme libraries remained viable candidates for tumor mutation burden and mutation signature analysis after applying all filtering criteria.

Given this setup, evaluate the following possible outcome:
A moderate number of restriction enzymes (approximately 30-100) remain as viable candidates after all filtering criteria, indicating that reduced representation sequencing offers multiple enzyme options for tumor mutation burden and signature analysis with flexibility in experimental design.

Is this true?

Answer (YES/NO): NO